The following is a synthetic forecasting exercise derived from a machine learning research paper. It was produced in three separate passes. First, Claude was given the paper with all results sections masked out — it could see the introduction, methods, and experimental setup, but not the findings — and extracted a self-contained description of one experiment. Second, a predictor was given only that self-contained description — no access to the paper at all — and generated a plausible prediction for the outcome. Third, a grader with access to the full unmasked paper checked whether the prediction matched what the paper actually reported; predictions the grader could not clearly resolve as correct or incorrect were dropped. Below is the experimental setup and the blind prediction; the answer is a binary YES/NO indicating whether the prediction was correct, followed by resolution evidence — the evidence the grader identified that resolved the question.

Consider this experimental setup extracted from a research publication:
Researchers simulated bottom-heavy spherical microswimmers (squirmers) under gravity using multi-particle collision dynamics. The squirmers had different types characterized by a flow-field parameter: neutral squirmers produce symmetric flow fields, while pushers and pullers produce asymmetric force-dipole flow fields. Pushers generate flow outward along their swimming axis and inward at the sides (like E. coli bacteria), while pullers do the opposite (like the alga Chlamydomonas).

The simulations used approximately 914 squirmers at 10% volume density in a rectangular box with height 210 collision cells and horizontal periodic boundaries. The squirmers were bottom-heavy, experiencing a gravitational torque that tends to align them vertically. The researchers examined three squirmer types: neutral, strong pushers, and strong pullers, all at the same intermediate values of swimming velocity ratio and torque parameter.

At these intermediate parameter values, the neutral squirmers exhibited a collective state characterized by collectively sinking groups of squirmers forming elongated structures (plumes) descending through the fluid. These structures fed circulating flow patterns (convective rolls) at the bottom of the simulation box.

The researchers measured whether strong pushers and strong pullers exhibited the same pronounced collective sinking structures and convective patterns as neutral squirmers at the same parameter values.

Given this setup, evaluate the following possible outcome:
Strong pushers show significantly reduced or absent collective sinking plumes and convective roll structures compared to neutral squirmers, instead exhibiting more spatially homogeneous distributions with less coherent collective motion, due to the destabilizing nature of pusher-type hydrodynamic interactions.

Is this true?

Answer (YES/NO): YES